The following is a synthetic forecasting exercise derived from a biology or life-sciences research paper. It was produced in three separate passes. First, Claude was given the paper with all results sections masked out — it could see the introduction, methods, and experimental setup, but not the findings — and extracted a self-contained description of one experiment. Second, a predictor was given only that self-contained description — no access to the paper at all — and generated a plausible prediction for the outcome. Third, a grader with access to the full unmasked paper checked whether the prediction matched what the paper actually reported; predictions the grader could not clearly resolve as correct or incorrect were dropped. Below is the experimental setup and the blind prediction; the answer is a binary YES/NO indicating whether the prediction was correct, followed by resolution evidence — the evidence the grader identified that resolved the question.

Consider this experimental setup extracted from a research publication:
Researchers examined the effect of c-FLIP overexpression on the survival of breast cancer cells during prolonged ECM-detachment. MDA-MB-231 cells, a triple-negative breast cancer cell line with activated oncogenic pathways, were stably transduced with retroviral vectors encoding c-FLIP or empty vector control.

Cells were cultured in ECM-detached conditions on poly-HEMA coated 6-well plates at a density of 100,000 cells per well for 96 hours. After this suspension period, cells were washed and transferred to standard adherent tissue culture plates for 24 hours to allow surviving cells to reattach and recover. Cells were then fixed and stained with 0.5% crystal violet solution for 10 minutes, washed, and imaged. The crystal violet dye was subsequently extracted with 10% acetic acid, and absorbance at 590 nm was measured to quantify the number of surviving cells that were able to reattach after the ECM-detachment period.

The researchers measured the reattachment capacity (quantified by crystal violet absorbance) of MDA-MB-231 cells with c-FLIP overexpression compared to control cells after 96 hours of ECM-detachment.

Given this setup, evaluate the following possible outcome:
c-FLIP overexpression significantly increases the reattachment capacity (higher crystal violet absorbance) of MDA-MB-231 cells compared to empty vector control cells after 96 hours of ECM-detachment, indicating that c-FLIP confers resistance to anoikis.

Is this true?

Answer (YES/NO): NO